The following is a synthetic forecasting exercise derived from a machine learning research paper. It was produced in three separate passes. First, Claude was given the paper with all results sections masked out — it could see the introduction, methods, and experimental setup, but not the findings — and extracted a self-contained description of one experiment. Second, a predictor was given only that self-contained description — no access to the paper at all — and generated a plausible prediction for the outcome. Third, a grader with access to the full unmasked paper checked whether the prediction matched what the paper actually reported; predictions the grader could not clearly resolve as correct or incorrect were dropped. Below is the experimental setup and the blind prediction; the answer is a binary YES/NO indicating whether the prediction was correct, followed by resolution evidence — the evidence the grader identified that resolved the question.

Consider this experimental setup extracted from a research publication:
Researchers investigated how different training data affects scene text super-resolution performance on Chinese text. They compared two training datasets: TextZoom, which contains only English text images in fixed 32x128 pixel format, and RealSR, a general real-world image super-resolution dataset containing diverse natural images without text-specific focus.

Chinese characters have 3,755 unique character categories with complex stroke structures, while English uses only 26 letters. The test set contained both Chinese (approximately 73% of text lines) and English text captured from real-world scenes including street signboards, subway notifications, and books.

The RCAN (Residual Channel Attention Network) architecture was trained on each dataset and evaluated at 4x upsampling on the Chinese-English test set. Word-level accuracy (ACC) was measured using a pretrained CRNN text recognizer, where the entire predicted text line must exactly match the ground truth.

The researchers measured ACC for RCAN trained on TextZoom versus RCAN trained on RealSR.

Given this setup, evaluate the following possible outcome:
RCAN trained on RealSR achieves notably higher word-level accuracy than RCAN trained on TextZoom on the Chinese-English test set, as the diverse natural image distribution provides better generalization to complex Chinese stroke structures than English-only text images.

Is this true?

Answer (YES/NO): YES